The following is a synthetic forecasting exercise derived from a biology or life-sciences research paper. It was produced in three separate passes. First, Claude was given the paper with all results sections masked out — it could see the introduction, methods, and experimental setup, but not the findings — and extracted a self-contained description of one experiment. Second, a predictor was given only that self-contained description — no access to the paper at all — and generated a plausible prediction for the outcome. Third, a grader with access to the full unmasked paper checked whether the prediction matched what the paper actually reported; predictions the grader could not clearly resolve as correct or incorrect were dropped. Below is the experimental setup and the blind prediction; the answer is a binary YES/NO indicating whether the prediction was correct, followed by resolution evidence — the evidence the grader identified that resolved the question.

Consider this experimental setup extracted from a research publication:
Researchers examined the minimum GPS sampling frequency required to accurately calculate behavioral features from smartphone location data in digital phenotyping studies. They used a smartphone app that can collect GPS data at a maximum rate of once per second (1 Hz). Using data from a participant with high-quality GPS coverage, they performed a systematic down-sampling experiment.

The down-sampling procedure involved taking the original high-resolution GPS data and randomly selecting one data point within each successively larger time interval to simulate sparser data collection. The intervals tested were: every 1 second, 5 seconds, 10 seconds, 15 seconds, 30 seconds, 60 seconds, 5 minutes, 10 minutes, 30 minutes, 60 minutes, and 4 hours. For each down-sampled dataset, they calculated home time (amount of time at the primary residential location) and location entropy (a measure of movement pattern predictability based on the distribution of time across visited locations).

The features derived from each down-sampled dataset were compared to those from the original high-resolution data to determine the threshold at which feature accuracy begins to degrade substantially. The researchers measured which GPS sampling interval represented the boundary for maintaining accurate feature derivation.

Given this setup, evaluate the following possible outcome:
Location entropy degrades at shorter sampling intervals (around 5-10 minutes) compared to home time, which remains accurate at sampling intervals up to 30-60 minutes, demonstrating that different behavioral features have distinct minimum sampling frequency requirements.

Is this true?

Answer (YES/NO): NO